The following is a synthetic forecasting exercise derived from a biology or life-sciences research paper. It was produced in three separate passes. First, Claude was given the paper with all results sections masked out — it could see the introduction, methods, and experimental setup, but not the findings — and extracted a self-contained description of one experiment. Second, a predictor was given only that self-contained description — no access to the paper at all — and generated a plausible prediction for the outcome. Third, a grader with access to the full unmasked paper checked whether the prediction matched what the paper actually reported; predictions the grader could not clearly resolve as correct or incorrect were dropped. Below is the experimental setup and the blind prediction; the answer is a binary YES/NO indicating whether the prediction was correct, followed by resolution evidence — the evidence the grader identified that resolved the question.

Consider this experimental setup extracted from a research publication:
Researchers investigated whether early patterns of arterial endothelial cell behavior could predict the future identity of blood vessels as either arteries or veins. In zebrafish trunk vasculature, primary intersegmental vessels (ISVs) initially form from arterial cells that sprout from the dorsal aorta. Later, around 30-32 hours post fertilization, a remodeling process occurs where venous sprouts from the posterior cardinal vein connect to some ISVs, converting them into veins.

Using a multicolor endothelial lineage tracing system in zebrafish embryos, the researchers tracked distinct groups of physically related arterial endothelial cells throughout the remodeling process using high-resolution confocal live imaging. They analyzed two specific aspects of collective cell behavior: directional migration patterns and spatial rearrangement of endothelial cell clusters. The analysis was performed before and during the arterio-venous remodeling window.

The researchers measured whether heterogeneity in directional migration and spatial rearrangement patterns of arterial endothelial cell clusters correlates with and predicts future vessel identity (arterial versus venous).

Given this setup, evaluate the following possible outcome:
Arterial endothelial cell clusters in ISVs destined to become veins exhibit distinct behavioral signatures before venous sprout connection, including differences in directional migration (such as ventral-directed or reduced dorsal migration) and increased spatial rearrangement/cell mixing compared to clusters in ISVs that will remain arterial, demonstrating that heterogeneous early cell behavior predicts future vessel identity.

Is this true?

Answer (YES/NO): NO